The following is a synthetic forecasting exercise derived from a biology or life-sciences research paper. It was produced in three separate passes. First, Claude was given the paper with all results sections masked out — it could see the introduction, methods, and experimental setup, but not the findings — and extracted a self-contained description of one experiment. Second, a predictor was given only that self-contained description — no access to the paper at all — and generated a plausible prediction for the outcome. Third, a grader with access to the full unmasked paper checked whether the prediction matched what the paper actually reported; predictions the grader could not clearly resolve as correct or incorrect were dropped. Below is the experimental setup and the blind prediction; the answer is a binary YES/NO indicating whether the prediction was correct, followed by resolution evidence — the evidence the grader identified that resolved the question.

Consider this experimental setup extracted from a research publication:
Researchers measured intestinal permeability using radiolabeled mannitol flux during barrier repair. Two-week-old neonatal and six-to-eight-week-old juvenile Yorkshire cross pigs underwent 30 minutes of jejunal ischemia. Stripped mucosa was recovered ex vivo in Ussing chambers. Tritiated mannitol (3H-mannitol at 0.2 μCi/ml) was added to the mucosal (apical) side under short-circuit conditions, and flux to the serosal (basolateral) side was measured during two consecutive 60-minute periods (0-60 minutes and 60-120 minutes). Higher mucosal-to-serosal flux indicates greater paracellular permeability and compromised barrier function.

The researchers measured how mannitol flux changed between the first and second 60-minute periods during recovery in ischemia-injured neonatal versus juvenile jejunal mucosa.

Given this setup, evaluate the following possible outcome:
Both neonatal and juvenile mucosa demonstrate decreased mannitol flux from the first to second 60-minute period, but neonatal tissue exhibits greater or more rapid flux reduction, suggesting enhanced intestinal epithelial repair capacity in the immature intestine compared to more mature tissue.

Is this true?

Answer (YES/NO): NO